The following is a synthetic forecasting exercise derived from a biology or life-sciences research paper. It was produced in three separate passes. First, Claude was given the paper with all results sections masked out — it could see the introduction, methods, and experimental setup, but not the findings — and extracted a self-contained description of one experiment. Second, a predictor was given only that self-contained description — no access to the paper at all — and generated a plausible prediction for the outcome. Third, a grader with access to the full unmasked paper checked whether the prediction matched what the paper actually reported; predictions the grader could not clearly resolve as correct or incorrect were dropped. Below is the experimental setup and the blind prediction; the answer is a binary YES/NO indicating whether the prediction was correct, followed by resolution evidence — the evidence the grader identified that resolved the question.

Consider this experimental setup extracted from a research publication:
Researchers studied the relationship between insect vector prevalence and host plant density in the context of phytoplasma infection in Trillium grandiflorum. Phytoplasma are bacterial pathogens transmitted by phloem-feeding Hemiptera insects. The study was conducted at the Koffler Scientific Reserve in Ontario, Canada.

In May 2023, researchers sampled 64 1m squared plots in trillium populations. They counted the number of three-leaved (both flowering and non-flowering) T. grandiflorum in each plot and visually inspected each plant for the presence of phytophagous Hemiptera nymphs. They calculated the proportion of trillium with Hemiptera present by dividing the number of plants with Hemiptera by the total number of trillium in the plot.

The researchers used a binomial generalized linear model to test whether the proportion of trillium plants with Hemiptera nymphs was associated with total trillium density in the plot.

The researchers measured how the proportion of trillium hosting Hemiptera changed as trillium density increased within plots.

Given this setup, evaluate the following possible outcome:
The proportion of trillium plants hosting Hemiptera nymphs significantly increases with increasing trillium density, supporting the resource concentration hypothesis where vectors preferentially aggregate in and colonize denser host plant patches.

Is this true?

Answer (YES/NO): NO